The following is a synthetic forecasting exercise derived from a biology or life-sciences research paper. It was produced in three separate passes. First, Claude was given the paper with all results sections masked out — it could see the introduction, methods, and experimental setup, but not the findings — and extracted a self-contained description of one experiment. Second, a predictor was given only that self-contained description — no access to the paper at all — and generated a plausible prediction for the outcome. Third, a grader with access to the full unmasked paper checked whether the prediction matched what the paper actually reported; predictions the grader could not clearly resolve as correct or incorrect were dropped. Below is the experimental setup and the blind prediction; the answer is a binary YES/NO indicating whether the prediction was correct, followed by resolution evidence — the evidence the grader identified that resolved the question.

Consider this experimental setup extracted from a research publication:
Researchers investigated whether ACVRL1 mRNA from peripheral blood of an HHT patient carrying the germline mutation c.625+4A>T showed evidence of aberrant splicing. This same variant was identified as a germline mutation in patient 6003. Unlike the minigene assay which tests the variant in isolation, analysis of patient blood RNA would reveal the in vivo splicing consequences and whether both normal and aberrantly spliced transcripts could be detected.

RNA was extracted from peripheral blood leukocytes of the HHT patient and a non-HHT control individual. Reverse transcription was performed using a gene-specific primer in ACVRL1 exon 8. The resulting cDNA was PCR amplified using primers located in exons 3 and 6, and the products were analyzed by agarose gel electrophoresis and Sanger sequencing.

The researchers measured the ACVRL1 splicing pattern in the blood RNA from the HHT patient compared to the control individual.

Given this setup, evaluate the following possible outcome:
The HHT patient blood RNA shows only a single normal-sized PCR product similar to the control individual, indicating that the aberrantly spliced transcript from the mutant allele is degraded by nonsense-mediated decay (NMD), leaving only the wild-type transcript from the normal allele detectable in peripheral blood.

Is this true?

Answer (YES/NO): NO